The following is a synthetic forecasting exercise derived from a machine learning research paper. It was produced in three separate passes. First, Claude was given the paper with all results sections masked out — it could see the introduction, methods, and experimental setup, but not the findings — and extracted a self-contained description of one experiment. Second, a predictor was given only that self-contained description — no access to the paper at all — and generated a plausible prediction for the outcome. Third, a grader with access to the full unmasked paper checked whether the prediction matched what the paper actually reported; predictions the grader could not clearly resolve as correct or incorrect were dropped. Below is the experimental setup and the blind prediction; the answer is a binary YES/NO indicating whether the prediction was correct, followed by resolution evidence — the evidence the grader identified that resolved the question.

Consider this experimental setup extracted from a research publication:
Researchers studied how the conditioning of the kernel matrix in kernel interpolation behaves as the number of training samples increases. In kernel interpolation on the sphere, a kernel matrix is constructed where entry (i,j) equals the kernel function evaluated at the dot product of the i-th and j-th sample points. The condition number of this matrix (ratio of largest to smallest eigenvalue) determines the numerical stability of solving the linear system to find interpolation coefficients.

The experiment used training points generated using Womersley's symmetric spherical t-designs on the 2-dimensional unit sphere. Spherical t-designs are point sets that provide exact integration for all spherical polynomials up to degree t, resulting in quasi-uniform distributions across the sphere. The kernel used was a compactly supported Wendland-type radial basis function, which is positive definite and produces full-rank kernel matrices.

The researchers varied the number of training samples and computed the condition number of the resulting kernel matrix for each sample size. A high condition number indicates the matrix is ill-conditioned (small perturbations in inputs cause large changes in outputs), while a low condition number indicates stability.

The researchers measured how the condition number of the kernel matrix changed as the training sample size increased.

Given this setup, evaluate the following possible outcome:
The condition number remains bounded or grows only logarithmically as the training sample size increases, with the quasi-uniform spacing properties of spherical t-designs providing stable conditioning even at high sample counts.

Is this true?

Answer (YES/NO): NO